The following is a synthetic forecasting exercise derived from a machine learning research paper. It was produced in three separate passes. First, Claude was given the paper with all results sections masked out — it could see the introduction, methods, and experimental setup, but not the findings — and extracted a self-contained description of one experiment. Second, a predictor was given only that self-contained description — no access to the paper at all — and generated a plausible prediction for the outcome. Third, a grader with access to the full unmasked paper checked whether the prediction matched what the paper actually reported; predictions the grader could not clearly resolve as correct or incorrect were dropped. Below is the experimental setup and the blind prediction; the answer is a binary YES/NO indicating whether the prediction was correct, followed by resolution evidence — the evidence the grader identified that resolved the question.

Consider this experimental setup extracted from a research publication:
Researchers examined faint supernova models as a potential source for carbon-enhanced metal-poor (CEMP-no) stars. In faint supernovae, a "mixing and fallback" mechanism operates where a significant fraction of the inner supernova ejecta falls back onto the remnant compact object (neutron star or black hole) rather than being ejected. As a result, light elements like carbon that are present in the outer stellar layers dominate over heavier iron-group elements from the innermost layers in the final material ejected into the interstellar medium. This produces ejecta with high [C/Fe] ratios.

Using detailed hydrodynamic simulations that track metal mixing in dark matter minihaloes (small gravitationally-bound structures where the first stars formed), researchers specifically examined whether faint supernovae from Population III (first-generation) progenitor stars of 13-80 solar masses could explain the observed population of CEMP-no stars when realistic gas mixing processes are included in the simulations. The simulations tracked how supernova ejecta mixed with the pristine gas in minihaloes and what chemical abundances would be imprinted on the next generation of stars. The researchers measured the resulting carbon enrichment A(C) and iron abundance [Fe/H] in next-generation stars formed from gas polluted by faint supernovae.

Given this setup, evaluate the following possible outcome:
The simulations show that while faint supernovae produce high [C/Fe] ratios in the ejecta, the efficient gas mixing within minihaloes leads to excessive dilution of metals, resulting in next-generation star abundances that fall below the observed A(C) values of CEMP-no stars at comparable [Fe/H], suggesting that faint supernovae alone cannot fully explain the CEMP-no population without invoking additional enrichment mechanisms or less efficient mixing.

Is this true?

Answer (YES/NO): YES